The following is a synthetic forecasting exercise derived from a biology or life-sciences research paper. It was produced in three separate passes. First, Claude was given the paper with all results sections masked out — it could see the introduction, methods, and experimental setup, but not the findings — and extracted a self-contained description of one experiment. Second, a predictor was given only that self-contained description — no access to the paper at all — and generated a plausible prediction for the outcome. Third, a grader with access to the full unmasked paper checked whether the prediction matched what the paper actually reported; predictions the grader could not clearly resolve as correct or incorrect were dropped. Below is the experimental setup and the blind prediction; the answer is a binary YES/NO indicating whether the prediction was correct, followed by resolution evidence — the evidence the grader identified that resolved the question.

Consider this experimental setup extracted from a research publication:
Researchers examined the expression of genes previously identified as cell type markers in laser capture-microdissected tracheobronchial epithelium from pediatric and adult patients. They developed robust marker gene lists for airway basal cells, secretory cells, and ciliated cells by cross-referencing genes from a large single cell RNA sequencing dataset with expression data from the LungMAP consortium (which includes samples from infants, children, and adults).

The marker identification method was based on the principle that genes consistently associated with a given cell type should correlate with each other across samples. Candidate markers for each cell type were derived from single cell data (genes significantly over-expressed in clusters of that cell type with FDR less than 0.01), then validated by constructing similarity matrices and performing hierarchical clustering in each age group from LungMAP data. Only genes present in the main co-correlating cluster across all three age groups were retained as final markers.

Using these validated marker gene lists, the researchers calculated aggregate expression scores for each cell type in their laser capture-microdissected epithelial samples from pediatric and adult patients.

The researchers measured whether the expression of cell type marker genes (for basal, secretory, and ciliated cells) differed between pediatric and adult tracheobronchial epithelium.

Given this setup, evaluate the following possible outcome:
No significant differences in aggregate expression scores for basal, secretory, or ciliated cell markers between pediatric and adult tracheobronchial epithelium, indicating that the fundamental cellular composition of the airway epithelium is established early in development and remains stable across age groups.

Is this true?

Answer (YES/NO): YES